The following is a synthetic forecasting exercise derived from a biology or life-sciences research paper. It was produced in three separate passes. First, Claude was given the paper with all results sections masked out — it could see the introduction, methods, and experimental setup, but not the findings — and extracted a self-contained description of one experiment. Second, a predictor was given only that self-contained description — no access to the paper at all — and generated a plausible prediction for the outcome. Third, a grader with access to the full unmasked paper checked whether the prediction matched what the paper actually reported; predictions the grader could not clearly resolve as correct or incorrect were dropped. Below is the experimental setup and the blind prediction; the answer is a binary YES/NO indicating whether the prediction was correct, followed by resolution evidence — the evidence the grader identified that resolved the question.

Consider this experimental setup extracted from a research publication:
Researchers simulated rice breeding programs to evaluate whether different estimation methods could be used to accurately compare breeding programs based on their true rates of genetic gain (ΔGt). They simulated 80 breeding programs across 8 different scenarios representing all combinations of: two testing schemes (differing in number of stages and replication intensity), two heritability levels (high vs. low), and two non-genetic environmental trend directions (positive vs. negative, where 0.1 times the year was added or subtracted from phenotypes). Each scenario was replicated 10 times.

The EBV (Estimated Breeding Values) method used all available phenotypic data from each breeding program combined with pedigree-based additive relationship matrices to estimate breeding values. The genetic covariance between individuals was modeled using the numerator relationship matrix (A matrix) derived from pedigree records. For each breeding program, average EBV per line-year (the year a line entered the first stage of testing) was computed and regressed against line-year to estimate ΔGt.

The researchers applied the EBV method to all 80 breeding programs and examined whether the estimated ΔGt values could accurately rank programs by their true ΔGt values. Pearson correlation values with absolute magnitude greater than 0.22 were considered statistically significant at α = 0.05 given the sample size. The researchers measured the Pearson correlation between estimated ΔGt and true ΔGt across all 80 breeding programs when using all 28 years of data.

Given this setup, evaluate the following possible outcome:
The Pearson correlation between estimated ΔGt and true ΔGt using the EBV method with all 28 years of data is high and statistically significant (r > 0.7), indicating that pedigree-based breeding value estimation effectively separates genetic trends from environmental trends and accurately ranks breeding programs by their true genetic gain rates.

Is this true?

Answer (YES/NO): NO